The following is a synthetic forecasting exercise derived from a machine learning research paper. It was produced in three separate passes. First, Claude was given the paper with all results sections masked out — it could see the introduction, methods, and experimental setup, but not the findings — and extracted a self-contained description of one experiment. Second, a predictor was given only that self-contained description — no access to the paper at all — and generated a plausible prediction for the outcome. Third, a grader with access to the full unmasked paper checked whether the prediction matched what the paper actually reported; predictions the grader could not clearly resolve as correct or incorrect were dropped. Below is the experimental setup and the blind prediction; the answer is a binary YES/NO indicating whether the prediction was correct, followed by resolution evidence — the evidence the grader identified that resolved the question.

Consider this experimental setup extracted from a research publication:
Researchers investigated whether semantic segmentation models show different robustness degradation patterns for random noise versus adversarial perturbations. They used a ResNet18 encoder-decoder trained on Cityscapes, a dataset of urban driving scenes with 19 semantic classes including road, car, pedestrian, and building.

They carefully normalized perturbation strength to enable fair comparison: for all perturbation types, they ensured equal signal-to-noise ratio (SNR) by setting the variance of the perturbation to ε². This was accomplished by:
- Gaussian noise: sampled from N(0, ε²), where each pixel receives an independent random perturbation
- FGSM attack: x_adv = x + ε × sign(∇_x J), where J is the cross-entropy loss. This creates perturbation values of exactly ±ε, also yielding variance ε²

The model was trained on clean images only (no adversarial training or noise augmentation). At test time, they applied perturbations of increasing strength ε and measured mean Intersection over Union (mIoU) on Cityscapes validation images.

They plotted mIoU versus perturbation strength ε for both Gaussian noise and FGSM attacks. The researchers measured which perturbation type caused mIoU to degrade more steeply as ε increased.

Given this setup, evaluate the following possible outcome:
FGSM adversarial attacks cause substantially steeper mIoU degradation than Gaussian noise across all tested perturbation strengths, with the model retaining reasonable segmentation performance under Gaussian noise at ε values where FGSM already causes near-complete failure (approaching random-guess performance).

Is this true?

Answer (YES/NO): YES